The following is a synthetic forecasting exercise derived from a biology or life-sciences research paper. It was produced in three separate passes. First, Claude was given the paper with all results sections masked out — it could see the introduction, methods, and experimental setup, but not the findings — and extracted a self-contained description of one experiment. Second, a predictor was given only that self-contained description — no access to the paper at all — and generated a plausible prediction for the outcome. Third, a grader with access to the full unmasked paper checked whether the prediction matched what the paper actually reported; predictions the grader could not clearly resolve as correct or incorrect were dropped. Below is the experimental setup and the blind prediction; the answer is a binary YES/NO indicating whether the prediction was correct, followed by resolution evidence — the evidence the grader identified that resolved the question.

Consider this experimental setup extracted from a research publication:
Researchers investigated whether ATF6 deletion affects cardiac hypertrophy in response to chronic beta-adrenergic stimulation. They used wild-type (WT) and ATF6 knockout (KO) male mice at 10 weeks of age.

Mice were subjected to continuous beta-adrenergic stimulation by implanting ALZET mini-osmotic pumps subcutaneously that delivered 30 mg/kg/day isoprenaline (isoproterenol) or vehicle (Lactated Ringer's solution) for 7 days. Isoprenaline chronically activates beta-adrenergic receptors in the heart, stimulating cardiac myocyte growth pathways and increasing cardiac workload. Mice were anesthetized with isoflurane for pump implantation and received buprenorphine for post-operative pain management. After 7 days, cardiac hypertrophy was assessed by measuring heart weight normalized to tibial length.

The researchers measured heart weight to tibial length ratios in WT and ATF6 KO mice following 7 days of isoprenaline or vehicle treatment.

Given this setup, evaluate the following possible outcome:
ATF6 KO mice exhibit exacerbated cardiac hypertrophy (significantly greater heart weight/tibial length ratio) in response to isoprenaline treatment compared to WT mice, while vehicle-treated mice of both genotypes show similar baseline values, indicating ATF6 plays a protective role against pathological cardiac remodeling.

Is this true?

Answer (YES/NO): NO